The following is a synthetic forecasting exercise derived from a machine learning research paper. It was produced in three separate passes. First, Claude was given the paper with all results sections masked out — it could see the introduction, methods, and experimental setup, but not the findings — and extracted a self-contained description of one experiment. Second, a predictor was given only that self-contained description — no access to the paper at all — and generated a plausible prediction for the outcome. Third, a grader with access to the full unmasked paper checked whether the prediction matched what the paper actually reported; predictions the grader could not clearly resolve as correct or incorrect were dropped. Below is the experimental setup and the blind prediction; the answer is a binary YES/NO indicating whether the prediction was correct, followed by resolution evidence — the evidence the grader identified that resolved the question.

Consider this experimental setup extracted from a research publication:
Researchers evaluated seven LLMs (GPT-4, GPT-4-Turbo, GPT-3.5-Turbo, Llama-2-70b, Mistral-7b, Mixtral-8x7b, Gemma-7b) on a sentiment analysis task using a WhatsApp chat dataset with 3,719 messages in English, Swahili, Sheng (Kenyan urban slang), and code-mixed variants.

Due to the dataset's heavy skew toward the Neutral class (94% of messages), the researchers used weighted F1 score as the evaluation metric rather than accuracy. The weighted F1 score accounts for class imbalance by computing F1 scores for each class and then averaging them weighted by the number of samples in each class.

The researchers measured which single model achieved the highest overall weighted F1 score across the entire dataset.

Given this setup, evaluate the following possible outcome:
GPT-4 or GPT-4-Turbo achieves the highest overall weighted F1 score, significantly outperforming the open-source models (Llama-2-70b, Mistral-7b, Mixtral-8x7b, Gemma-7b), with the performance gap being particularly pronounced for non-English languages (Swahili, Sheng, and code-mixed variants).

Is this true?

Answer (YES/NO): NO